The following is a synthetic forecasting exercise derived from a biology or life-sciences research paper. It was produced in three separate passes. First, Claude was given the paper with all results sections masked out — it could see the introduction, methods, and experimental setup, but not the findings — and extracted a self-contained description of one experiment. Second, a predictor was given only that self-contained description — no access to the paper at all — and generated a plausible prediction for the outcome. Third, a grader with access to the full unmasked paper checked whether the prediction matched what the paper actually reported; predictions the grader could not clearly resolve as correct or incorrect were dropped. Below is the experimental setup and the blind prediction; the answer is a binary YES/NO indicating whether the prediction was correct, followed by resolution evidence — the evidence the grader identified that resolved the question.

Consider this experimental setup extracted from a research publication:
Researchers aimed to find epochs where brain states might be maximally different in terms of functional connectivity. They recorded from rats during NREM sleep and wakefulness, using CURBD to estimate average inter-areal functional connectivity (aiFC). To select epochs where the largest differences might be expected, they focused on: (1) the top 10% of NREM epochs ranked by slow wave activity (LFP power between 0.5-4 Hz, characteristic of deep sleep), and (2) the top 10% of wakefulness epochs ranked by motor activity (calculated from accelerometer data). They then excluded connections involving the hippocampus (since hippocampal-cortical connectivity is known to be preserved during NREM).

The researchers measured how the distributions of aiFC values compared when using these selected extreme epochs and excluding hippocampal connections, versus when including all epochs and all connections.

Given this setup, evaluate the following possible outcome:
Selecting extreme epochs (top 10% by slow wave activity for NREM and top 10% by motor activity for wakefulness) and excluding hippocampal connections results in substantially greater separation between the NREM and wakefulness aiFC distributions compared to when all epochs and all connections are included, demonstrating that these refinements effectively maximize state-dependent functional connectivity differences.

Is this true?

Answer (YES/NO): YES